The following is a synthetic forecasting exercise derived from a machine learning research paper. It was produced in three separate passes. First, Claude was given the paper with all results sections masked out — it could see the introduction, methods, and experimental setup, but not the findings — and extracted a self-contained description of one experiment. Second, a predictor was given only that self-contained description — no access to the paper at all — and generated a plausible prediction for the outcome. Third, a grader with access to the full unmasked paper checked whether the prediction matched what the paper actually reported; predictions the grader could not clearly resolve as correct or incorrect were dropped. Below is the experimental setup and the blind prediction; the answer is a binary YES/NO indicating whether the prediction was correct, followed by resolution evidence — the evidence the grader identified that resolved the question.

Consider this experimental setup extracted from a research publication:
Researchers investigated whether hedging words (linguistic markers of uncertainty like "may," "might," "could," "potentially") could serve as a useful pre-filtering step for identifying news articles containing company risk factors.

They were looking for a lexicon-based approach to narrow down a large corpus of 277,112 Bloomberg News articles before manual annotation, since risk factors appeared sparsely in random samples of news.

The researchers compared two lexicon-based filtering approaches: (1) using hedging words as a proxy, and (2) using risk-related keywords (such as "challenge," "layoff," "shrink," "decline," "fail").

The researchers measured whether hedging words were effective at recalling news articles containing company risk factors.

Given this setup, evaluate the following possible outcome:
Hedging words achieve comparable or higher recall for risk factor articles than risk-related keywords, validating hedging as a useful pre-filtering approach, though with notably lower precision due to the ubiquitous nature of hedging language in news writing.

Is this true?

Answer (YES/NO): NO